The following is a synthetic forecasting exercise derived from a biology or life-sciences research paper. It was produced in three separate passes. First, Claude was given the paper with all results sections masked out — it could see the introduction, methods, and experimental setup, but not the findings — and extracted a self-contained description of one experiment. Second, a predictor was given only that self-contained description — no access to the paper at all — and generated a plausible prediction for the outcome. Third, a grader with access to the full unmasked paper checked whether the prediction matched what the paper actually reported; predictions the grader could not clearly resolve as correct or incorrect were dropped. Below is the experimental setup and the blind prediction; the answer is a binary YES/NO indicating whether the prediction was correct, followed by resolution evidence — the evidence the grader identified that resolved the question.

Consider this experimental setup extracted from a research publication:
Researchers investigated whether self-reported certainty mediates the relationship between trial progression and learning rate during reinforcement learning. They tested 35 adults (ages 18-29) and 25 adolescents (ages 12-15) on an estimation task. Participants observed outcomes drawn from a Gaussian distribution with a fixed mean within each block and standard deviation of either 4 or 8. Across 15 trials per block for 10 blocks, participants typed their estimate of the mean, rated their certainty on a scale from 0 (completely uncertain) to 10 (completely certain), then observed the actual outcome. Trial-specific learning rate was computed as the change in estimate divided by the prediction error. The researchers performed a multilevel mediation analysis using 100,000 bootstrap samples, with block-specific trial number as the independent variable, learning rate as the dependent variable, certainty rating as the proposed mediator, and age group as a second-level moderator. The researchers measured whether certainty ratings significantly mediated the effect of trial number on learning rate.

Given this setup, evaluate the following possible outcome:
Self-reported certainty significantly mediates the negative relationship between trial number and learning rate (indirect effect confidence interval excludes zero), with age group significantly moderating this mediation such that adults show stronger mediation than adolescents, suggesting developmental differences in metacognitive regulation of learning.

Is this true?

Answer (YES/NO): NO